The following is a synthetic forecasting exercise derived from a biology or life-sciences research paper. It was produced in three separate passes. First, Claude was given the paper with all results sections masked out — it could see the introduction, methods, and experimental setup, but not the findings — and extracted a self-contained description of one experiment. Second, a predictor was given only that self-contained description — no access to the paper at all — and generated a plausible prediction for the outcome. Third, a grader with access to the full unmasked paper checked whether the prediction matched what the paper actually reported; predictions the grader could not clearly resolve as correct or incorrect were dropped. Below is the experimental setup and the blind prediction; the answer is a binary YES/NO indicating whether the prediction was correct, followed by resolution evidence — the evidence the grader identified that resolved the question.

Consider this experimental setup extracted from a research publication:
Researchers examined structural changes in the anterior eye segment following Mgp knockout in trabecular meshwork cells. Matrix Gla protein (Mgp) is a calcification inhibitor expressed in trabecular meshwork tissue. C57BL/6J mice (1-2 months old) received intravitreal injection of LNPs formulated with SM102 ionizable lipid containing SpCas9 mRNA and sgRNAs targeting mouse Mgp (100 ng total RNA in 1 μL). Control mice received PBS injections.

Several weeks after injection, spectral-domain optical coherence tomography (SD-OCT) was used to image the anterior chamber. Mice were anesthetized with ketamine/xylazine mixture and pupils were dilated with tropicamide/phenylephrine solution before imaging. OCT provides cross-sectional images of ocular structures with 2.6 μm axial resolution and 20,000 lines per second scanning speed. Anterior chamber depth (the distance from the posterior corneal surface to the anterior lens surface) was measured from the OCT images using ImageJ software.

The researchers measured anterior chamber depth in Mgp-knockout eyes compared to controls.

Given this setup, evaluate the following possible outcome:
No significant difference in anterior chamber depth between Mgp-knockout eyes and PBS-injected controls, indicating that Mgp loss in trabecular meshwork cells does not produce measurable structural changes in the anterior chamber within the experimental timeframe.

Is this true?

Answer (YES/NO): NO